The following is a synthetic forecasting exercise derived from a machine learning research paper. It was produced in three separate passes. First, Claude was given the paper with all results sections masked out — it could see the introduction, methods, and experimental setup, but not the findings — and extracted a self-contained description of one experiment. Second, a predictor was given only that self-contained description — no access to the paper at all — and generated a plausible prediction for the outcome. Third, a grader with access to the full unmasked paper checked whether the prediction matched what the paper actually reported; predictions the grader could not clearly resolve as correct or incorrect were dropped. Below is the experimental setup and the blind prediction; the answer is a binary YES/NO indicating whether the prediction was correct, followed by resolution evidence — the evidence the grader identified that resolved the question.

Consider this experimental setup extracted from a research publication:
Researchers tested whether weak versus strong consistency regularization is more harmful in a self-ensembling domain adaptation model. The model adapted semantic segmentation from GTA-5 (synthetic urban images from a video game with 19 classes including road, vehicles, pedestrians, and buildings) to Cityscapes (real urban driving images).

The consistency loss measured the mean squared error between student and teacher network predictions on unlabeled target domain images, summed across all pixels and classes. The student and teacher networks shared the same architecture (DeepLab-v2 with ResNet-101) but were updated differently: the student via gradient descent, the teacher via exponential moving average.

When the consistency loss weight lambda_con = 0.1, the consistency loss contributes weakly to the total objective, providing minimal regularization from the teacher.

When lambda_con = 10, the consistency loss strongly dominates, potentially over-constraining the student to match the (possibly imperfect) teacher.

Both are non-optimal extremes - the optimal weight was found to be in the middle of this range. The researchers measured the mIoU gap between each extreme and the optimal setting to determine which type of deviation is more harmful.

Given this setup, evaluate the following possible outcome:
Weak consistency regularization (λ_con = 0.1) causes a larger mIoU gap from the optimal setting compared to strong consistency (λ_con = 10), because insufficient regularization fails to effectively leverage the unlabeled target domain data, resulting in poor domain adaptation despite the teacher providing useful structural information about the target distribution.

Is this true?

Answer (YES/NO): NO